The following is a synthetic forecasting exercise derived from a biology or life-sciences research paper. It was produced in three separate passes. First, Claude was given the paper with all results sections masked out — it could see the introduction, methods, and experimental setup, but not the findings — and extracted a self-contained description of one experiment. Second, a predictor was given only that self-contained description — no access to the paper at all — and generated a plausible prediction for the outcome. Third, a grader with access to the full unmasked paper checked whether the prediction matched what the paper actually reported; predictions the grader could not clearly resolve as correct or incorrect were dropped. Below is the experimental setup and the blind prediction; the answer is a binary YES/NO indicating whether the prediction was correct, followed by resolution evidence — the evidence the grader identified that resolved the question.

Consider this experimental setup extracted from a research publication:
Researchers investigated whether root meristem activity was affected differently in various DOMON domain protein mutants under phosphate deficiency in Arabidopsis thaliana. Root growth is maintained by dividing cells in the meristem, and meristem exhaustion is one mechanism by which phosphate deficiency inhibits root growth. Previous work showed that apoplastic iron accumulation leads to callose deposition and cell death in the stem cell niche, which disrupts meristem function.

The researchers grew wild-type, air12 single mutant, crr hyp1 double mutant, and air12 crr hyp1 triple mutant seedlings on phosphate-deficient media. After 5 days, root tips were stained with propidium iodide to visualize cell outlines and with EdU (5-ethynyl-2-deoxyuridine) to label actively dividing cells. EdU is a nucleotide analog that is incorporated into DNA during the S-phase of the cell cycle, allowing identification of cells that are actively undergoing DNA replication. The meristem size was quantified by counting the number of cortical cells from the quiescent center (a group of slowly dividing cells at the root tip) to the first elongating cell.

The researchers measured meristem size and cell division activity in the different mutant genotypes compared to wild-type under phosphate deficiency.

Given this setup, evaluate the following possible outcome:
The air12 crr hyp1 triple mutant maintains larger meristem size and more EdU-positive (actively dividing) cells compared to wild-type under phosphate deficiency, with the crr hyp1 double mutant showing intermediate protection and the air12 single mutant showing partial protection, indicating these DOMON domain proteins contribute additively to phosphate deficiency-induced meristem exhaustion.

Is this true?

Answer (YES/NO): NO